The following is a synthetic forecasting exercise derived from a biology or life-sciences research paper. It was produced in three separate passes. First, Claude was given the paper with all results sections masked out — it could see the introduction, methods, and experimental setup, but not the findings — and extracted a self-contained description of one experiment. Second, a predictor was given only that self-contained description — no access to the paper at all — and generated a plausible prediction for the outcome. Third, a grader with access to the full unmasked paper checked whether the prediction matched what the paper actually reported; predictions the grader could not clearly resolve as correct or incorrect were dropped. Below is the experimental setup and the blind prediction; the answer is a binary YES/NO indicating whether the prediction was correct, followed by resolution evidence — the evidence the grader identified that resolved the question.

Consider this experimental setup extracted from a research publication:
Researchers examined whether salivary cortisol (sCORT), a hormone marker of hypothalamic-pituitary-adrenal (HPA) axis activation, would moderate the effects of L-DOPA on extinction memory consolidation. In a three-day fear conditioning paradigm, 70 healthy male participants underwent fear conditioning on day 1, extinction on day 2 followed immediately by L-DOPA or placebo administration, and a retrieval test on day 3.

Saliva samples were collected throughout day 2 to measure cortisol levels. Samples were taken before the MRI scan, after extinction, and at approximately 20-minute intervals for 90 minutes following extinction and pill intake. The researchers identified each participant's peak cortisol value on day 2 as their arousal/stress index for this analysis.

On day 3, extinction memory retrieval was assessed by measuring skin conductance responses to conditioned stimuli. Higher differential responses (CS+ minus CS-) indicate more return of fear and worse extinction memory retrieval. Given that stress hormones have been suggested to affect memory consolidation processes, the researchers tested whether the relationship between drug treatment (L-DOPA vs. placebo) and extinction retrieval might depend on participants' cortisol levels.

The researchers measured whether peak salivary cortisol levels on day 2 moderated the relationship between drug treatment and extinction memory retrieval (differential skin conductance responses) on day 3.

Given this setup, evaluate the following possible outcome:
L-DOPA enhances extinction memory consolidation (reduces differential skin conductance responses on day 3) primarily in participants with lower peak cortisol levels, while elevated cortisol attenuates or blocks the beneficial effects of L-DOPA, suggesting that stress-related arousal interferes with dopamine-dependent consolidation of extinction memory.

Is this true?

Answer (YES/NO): NO